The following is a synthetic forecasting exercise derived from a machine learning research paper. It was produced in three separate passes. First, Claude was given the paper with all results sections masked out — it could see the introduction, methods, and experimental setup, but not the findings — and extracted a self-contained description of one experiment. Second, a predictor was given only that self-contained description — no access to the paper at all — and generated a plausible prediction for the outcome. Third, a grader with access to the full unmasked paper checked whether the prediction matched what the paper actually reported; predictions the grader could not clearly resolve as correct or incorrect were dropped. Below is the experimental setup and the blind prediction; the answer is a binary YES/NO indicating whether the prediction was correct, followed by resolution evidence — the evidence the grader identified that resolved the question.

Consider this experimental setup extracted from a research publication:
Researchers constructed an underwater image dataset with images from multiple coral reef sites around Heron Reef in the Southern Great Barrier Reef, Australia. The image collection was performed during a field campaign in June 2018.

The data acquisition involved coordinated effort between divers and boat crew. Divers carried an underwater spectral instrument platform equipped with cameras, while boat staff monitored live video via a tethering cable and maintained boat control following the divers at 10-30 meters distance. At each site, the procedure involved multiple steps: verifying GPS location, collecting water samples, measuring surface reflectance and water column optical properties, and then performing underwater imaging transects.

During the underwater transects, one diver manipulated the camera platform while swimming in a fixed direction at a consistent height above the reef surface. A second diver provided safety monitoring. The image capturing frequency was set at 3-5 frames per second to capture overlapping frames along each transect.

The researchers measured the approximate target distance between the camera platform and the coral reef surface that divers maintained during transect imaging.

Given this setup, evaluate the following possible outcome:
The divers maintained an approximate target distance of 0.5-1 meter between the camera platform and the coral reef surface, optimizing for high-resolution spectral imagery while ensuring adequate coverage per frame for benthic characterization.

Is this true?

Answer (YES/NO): NO